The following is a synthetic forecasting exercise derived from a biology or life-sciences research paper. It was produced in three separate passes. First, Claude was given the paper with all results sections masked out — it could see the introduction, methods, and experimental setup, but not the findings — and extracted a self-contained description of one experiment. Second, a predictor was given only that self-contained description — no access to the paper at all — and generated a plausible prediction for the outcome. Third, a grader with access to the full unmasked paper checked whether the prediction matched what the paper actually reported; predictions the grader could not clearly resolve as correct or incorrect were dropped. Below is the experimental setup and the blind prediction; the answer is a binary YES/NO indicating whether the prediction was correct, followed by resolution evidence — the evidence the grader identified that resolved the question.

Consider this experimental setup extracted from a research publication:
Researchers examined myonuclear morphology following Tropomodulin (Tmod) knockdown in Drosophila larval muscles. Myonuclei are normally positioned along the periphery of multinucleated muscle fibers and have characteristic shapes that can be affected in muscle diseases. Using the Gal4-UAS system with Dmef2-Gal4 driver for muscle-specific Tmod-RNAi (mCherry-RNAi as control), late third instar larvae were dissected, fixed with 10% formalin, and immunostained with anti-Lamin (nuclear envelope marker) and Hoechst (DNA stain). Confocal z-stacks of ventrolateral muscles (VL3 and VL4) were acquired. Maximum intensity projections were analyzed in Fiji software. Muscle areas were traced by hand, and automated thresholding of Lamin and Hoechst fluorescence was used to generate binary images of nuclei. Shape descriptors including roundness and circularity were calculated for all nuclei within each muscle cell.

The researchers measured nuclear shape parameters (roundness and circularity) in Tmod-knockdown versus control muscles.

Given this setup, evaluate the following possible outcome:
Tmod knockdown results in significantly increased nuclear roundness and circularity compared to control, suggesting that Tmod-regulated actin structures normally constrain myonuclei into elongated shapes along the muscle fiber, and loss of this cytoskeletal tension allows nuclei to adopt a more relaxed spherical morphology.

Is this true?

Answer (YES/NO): NO